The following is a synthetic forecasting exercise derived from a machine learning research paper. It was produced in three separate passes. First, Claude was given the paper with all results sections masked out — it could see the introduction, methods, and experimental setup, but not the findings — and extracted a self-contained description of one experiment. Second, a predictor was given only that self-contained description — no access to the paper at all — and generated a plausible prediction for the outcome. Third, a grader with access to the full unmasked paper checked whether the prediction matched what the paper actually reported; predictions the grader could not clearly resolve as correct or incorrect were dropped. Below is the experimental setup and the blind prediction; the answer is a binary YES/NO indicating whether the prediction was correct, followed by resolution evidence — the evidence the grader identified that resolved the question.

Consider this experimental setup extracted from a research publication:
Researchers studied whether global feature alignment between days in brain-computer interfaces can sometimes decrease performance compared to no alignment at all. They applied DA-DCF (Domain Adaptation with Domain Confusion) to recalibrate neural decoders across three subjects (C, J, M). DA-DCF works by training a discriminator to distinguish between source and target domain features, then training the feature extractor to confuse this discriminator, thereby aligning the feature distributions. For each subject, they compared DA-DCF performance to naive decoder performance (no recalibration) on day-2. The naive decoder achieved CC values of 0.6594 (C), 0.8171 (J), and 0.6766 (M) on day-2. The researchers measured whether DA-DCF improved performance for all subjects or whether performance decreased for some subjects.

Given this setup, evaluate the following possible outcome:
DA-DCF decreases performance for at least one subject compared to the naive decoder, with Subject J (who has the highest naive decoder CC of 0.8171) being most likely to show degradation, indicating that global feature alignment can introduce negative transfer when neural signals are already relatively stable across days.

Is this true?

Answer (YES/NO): NO